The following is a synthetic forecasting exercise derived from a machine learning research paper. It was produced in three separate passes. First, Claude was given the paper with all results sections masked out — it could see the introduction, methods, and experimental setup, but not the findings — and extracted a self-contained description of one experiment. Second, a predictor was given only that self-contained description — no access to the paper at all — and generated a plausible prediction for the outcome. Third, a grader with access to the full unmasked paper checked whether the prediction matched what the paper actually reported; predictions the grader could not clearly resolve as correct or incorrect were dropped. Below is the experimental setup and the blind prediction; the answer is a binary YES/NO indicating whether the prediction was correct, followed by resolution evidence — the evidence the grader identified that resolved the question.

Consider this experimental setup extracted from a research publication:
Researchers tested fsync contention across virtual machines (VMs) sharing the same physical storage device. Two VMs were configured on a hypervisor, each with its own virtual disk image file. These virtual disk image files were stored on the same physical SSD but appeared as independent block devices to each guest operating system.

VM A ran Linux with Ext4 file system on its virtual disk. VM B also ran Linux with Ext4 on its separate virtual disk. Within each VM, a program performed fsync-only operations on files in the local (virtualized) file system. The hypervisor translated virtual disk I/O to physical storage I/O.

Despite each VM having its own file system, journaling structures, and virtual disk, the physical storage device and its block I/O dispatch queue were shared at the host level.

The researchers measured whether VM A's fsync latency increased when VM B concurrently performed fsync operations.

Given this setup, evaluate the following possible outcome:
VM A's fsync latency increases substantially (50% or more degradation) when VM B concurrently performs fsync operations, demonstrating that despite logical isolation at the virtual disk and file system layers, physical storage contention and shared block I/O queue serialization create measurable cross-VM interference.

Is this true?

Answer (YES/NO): NO